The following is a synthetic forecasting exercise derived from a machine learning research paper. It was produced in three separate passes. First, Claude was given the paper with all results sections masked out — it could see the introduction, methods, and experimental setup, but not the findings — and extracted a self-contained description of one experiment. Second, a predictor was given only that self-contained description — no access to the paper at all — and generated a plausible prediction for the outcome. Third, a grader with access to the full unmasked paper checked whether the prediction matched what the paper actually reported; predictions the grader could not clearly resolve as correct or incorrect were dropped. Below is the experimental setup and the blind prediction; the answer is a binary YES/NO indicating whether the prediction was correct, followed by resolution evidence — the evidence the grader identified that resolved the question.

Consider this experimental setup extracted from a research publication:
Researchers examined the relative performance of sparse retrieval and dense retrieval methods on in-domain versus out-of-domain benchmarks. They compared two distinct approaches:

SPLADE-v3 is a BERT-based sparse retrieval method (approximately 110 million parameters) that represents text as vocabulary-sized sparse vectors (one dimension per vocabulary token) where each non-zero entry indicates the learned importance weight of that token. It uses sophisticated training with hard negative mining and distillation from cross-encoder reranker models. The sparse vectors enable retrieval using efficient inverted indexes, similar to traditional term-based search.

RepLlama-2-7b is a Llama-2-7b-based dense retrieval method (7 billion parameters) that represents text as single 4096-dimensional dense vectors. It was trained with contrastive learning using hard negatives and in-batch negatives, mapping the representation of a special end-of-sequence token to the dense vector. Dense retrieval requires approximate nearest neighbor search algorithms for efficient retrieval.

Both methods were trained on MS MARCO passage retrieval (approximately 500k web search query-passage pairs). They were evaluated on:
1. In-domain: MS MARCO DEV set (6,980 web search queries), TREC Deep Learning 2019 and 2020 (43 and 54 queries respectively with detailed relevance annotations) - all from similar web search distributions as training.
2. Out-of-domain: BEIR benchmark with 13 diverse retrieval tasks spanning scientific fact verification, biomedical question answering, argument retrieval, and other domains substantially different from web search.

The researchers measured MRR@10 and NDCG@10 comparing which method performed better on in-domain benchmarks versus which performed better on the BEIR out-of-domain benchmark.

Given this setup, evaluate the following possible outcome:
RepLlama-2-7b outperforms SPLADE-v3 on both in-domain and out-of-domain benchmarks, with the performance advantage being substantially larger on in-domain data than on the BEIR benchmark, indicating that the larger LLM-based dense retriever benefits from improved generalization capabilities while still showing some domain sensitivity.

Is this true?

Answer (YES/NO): NO